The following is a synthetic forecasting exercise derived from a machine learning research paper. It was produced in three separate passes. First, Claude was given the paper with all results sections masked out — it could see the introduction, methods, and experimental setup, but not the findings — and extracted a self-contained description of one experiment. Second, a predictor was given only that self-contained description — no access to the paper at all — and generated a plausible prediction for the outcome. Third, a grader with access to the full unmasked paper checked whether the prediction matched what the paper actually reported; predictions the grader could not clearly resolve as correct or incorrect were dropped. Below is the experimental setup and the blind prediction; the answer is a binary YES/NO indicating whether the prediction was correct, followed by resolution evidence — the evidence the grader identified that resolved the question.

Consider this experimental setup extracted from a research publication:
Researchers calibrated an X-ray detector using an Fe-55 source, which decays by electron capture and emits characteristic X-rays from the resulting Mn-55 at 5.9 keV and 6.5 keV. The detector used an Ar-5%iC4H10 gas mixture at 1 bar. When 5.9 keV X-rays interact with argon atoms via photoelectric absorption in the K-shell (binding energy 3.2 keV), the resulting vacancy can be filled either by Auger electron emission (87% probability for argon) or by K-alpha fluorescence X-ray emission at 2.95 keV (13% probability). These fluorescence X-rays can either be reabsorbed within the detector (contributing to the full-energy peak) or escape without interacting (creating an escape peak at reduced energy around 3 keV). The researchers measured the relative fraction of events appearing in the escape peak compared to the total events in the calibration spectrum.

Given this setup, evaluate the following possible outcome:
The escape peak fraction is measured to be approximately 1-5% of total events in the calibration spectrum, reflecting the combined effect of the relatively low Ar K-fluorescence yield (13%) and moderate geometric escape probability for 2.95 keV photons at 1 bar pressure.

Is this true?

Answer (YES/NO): NO